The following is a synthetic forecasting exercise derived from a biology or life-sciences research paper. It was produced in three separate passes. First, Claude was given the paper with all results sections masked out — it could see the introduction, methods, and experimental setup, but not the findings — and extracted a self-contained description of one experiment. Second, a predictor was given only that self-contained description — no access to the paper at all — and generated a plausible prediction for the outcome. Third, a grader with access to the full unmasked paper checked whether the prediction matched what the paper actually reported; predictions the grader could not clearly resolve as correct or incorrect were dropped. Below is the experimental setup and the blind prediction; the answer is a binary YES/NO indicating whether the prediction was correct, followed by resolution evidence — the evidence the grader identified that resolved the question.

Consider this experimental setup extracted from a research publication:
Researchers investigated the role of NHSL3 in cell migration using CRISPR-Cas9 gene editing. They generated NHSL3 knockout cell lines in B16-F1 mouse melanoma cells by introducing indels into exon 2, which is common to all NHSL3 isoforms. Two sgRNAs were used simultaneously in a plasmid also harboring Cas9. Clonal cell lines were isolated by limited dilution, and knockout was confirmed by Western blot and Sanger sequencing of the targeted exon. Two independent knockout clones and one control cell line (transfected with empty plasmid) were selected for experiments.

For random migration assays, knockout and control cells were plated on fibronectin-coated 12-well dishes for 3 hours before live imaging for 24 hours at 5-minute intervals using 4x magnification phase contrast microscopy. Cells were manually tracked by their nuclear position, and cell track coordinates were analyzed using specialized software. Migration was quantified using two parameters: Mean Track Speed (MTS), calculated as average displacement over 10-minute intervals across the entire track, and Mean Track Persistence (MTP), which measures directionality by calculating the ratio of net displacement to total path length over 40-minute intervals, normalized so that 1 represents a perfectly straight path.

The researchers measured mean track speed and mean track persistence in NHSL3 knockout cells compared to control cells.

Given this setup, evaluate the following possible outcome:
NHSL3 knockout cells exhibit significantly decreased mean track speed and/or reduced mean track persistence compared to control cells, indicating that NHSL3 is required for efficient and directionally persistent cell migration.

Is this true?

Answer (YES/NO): NO